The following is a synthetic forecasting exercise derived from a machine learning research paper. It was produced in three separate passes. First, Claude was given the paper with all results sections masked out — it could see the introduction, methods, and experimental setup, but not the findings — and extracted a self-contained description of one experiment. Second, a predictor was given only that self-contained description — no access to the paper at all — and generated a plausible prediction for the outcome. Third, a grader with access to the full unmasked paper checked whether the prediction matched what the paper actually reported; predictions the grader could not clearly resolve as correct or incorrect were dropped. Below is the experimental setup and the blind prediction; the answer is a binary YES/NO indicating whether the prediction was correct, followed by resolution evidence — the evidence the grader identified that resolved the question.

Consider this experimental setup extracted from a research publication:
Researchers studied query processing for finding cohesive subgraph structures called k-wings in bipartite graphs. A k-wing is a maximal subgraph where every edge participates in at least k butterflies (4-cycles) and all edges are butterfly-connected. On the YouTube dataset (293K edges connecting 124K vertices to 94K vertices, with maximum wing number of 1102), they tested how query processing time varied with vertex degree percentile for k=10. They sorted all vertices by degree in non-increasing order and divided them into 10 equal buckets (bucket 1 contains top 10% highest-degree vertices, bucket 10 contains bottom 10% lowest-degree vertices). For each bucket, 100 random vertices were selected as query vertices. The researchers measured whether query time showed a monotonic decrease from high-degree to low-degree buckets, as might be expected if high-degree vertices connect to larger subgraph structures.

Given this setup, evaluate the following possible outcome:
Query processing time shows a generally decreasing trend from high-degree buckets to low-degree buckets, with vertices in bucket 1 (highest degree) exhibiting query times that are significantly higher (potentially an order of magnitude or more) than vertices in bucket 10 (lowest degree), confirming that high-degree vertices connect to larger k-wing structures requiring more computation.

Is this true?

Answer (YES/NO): NO